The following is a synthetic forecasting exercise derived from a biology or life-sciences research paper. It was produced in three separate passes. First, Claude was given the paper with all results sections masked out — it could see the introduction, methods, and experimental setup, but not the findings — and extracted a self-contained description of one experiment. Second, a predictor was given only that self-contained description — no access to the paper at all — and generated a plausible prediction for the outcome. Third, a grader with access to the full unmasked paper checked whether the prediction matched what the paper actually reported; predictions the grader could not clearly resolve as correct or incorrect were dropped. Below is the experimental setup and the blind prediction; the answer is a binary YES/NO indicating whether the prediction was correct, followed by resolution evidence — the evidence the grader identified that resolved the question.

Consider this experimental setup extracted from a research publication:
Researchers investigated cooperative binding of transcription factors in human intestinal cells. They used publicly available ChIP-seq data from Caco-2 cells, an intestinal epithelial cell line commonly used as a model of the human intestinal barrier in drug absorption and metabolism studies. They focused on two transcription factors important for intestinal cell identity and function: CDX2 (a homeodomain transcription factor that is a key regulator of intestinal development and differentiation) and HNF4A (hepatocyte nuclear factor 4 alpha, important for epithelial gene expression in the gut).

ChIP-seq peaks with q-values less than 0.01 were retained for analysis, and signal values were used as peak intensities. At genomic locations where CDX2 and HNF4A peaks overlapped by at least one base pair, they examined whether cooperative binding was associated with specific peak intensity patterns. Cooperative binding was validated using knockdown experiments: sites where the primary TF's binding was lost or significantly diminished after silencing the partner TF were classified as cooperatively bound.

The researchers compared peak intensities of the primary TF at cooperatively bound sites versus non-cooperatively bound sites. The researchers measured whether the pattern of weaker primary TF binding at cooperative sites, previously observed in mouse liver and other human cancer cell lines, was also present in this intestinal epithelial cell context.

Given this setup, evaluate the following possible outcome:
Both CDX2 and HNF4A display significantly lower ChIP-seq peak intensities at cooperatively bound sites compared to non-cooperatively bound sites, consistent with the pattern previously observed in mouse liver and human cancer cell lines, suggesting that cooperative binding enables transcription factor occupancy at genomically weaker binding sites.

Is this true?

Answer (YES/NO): NO